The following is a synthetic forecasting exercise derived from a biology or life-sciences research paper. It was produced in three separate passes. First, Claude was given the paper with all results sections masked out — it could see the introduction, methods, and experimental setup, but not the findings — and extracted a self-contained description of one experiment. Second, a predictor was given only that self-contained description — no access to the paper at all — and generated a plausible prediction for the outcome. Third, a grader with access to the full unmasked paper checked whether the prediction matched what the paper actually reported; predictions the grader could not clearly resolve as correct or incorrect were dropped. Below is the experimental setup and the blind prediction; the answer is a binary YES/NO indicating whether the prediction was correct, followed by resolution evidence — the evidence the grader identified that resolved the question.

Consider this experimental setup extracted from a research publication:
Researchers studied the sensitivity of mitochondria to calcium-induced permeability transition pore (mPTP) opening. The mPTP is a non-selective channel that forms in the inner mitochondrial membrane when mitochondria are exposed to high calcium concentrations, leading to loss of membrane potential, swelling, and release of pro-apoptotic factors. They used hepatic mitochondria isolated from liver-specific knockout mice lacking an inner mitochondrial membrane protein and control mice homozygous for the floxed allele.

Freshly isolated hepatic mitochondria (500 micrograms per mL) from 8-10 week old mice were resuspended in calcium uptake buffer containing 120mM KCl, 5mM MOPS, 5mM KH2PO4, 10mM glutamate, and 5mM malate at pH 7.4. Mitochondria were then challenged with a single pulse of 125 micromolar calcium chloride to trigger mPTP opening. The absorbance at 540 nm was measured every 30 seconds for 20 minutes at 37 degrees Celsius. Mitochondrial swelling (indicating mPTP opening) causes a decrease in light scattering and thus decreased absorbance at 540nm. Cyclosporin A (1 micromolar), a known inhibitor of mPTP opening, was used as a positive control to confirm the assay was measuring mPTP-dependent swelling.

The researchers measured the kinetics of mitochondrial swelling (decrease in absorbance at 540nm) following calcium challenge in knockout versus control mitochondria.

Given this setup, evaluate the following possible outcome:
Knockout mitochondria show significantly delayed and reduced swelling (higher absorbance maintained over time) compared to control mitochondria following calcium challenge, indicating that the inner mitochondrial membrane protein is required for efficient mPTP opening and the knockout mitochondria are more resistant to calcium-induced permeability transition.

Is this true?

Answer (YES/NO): YES